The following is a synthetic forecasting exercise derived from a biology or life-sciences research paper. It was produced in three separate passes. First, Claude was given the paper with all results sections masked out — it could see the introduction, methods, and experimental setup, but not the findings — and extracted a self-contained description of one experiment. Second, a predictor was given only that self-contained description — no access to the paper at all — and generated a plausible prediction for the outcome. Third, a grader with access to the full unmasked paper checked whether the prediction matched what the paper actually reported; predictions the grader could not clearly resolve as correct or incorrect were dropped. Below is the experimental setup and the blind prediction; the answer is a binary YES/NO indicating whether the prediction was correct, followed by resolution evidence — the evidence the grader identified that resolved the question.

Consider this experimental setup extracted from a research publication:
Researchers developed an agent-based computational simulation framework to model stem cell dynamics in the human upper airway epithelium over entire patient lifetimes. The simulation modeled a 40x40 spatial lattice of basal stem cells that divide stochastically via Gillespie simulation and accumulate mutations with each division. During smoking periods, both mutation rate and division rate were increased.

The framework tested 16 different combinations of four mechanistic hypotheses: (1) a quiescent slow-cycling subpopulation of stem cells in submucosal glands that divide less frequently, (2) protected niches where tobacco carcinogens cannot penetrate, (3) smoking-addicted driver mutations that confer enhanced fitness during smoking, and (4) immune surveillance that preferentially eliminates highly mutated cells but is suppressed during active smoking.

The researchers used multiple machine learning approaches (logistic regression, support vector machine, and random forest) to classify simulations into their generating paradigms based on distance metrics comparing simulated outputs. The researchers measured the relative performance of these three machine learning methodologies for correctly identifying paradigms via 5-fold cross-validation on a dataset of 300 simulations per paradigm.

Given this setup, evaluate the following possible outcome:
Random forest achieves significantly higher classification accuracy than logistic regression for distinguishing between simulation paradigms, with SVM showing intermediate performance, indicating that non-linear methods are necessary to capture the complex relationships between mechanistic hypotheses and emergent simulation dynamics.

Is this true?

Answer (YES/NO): NO